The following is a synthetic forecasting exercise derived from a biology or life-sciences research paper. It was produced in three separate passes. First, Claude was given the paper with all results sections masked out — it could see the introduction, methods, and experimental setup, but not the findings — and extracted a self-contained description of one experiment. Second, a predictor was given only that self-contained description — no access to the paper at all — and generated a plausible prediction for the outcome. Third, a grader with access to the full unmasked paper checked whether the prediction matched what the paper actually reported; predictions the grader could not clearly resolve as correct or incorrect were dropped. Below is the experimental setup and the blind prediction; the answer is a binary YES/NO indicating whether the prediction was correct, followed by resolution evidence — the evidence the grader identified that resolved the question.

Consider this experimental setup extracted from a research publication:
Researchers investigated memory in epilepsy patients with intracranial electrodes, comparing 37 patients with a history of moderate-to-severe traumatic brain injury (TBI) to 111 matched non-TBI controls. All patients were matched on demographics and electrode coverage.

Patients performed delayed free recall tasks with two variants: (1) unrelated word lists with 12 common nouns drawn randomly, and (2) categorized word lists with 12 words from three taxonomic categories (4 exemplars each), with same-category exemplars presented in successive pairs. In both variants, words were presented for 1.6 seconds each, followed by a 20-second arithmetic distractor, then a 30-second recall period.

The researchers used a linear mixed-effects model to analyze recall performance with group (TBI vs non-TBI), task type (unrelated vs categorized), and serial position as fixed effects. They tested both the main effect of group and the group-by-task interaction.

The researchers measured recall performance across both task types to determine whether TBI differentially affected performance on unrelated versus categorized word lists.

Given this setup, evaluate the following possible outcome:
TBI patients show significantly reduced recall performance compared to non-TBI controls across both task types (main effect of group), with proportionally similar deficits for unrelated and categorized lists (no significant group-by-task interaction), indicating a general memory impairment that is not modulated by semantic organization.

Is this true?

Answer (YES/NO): NO